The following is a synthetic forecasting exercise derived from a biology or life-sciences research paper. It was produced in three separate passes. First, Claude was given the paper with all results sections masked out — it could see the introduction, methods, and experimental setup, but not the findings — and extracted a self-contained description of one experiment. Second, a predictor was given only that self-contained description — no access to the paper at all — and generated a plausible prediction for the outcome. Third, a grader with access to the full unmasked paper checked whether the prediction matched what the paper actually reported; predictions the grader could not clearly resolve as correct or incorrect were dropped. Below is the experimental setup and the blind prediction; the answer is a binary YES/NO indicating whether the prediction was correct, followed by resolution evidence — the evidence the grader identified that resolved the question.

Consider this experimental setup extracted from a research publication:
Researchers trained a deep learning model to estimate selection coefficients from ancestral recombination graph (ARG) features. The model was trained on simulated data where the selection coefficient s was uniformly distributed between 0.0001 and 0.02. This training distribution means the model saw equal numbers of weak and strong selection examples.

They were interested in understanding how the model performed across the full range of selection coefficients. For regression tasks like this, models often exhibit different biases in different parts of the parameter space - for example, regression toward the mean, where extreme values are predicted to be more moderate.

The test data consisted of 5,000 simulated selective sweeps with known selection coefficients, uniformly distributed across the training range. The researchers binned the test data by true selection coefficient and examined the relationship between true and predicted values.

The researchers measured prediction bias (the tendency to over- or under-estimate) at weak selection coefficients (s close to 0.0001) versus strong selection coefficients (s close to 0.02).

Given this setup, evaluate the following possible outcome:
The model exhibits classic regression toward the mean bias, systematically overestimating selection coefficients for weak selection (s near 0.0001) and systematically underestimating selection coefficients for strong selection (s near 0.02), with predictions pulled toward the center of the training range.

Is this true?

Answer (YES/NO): NO